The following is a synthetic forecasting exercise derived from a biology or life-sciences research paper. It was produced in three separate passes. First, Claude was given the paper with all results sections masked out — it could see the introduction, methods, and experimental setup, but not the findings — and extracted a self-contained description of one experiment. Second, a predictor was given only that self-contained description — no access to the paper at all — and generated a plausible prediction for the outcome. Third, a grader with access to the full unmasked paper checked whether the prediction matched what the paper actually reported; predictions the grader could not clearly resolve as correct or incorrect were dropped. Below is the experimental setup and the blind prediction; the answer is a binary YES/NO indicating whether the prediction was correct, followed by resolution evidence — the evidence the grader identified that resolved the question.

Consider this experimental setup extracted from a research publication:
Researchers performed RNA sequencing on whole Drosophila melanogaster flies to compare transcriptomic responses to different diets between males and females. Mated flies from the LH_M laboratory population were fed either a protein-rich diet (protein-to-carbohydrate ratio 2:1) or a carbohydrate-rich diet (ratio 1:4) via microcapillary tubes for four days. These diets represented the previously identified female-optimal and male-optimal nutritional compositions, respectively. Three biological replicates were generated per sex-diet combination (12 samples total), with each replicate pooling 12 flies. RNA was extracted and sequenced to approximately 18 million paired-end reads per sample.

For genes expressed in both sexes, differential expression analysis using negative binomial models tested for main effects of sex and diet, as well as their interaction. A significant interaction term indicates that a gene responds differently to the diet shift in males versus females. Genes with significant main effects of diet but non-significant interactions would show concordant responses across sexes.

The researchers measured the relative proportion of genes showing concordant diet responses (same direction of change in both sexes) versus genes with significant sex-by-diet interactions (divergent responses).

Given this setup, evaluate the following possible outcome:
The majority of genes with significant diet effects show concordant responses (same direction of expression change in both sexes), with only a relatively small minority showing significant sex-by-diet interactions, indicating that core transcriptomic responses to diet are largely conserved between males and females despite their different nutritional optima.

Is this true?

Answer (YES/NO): YES